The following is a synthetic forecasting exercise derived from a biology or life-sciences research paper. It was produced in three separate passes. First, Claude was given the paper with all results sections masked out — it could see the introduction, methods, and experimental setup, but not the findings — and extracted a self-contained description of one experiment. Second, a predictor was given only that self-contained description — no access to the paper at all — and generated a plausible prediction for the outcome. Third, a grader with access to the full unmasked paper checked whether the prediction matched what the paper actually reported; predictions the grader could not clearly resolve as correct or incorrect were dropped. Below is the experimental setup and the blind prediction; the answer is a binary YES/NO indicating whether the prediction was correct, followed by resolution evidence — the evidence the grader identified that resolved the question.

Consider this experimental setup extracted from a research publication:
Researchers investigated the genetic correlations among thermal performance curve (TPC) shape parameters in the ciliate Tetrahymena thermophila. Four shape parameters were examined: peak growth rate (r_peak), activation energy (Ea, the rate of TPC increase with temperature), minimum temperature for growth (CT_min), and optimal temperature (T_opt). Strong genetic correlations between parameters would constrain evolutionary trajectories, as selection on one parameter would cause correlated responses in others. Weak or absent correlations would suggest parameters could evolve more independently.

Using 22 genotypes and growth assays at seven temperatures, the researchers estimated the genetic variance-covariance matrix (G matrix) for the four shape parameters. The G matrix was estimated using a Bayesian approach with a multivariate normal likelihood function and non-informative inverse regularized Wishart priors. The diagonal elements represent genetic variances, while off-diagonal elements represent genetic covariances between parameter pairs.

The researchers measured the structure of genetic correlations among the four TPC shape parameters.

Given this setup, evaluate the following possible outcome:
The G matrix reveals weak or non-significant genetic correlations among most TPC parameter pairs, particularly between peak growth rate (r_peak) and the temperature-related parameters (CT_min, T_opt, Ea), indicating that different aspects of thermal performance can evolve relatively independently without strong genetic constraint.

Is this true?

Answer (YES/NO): NO